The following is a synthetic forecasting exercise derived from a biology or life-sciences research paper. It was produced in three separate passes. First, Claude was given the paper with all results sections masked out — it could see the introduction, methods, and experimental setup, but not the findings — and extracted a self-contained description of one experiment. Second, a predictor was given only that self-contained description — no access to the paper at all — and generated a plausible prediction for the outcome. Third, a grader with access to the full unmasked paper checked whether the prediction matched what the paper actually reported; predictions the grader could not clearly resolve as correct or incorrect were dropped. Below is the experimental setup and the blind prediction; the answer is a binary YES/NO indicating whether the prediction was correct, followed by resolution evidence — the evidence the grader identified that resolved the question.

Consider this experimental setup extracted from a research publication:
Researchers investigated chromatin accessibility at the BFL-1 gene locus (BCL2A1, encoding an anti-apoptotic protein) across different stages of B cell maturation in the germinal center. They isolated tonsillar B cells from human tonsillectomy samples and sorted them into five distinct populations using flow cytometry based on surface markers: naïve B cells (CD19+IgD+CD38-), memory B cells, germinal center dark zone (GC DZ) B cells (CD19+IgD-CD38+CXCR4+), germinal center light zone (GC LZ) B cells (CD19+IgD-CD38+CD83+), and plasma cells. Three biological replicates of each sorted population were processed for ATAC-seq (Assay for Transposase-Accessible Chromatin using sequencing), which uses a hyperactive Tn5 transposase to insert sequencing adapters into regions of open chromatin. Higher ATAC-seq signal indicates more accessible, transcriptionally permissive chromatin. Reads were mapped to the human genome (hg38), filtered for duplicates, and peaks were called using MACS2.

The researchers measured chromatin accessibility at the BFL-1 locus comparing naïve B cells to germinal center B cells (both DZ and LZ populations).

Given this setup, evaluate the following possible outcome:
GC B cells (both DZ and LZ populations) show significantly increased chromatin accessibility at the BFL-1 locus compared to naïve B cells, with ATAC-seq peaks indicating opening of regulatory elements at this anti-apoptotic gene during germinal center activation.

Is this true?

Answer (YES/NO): NO